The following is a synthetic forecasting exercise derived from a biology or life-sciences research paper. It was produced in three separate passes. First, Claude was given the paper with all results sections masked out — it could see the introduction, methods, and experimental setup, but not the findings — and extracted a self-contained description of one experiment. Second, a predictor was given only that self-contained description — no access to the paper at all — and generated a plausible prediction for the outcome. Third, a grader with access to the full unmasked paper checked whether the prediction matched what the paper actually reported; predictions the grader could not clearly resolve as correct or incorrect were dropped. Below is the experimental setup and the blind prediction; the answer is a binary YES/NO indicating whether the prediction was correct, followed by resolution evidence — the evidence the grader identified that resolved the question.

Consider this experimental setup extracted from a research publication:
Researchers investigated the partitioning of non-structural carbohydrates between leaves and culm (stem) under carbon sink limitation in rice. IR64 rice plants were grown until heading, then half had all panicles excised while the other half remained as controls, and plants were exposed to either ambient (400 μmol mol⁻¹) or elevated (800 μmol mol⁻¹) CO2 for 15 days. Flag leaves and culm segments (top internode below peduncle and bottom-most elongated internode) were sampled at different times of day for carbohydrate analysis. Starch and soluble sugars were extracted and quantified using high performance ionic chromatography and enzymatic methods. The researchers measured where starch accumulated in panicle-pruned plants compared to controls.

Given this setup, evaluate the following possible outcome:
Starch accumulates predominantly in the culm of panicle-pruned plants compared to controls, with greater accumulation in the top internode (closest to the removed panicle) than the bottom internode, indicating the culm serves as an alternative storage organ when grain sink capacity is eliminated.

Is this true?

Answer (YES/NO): NO